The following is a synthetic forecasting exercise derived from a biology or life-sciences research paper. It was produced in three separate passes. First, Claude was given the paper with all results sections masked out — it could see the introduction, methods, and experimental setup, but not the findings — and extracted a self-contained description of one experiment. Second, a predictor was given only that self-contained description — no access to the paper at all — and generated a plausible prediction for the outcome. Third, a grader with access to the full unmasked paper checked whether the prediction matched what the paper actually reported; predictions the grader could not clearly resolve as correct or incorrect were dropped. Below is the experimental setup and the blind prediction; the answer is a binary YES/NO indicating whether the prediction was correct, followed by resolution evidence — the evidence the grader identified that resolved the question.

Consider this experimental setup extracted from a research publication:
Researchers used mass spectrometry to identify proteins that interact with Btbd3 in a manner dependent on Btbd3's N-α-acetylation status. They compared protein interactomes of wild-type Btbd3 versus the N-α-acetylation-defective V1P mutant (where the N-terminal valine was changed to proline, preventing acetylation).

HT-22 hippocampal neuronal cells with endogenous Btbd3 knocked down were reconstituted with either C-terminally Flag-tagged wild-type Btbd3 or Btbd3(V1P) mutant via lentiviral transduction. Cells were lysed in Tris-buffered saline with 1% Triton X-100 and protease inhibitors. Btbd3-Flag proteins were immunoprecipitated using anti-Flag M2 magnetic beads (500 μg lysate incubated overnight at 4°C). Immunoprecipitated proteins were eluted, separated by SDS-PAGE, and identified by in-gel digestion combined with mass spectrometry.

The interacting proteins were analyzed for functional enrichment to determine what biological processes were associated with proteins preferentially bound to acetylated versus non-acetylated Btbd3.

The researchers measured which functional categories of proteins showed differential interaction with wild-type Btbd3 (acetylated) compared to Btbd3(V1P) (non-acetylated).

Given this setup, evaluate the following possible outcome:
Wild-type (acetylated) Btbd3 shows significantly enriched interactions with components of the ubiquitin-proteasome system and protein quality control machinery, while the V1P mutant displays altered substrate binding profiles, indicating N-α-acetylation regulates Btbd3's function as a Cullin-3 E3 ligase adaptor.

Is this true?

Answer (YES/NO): NO